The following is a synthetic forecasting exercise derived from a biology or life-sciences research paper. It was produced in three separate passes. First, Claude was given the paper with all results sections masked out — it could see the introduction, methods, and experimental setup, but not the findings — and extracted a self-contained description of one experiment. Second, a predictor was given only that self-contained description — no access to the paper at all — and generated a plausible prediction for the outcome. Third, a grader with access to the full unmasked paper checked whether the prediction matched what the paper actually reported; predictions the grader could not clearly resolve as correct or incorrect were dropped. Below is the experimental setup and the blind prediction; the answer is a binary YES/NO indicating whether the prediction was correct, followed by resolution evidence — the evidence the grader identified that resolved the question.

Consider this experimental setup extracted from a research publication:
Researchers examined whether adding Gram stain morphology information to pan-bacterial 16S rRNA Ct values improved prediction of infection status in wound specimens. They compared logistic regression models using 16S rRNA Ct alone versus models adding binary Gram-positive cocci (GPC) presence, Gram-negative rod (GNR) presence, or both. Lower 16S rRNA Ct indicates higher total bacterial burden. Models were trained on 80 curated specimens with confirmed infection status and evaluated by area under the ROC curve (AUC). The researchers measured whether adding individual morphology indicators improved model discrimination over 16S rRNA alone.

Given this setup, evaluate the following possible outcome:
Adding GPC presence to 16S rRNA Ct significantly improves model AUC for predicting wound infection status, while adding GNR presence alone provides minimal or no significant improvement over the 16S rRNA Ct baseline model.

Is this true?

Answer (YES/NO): NO